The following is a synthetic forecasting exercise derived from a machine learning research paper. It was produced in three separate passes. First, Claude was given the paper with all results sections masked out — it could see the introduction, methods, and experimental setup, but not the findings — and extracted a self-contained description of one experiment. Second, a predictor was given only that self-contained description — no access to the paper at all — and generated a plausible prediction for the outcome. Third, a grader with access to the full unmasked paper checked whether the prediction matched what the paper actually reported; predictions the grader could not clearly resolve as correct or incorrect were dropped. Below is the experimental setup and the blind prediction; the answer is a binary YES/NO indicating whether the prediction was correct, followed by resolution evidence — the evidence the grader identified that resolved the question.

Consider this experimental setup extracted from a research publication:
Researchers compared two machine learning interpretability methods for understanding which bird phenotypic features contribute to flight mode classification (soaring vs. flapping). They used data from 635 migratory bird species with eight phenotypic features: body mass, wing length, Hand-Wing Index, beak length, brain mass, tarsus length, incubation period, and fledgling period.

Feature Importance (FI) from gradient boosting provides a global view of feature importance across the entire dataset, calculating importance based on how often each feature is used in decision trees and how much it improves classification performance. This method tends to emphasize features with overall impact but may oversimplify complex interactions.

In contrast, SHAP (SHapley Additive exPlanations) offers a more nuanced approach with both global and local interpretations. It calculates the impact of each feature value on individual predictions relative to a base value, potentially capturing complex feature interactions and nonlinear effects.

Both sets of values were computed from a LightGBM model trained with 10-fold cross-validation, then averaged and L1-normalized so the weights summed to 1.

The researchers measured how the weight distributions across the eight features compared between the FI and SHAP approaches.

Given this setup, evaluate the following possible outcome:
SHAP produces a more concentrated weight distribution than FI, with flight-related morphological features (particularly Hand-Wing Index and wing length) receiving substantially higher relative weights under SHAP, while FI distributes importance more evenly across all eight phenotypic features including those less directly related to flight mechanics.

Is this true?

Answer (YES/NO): NO